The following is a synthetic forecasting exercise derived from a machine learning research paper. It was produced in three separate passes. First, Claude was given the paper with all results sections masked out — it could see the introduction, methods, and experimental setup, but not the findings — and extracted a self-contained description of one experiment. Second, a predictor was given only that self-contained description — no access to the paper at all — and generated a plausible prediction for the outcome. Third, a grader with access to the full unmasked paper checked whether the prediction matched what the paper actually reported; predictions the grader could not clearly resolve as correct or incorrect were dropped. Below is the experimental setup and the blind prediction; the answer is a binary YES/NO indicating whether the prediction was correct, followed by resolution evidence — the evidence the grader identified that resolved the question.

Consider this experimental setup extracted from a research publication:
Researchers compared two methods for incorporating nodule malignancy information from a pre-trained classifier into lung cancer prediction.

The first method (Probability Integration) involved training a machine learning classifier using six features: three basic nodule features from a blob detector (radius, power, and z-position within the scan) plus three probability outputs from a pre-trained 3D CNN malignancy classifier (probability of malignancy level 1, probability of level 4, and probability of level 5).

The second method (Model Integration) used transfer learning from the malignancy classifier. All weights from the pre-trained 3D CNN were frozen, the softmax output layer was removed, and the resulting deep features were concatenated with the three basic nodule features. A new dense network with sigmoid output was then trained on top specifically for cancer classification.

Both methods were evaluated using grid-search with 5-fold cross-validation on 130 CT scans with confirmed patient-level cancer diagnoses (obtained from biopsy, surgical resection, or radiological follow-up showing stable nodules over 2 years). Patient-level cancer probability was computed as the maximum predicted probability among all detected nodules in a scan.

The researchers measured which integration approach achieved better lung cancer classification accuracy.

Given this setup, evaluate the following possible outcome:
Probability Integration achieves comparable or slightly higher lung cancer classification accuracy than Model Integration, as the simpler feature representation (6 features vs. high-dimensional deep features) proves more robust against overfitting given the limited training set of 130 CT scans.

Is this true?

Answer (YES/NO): YES